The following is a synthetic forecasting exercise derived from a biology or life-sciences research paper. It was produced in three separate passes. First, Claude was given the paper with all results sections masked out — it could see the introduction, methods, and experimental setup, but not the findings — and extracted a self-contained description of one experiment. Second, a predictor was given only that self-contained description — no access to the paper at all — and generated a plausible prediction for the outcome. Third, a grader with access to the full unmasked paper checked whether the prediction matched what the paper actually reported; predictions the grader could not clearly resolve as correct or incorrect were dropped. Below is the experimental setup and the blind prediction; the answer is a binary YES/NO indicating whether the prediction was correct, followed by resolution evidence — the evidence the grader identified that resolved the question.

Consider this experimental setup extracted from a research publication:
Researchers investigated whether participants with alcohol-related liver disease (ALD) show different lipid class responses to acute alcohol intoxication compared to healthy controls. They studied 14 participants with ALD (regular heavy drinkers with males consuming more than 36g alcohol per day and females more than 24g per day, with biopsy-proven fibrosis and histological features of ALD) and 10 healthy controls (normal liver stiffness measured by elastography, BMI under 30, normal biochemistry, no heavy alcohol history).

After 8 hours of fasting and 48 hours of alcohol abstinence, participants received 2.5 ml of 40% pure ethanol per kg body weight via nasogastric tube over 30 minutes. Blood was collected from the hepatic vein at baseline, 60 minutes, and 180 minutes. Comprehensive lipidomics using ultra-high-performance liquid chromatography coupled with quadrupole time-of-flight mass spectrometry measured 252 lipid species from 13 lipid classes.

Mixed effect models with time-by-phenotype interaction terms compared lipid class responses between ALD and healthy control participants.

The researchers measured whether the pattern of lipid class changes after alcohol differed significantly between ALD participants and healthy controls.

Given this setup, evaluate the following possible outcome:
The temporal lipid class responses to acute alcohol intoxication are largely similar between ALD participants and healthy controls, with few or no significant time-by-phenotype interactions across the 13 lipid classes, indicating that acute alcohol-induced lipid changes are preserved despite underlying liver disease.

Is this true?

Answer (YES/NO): YES